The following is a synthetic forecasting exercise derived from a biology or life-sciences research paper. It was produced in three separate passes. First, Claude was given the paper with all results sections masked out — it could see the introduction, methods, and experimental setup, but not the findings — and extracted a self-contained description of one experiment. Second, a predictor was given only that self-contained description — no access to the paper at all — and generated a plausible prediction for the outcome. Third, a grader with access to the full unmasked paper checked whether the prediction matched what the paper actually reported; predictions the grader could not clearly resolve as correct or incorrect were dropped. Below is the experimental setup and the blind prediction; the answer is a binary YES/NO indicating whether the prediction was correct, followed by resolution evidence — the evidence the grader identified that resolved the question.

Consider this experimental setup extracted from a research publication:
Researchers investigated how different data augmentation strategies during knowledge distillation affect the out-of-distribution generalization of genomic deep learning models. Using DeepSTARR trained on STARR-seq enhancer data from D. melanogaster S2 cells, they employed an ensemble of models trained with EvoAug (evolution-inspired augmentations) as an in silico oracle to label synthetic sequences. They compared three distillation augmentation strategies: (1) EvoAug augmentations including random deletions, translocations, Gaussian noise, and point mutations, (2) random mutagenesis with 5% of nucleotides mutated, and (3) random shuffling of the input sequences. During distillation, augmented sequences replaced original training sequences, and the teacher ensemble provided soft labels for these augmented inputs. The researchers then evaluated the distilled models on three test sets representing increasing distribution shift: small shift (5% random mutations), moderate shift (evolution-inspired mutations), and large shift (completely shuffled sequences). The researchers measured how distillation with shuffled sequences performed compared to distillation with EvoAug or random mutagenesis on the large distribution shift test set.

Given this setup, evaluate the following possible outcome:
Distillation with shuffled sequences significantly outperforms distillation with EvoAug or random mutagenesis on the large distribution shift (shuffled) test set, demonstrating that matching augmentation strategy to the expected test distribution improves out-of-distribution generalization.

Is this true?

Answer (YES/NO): NO